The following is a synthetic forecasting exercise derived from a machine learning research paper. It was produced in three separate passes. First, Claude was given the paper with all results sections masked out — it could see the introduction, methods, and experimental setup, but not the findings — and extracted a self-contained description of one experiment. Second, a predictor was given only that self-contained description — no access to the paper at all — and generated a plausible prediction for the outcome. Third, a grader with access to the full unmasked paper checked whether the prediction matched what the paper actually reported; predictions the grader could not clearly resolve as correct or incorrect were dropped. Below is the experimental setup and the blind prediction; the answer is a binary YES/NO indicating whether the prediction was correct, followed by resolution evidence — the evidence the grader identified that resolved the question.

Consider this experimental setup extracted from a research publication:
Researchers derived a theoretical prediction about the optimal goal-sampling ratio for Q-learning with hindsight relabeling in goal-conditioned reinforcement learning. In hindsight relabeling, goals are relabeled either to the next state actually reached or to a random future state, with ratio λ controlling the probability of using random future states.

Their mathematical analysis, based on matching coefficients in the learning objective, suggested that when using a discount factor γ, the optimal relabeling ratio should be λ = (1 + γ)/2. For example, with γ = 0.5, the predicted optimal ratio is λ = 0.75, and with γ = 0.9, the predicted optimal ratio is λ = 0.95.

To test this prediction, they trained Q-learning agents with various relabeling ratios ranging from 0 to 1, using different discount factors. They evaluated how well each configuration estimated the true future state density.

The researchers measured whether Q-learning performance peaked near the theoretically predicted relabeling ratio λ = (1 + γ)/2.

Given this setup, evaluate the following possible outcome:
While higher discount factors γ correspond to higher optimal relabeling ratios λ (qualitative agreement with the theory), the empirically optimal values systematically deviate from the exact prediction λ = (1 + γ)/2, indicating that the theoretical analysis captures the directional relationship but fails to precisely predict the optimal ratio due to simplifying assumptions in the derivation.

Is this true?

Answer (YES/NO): NO